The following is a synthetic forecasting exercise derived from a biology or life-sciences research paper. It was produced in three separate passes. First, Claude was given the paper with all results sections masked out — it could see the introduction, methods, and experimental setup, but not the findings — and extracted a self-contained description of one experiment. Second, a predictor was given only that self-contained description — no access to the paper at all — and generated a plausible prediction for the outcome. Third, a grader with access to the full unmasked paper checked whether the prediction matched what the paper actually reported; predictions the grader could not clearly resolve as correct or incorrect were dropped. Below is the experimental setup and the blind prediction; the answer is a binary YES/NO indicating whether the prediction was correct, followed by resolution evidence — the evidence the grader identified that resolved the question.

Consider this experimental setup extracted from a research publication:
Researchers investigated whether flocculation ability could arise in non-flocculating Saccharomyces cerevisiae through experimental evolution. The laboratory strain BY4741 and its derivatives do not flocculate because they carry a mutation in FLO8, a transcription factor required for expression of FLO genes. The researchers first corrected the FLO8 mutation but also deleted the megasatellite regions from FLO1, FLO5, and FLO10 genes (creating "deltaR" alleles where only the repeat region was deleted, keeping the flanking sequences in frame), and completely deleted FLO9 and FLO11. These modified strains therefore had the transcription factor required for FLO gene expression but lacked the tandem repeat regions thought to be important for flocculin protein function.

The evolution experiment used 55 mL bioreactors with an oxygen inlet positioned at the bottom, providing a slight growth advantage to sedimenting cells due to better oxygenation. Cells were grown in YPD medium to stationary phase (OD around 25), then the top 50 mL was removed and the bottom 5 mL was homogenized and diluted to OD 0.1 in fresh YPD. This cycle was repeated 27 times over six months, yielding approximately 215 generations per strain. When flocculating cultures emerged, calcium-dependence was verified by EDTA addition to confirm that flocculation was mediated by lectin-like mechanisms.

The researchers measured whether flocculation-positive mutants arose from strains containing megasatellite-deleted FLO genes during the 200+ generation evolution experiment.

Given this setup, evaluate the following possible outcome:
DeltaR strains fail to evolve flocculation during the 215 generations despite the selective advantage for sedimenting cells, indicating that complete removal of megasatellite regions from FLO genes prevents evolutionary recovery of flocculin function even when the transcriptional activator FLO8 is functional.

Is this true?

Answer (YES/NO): YES